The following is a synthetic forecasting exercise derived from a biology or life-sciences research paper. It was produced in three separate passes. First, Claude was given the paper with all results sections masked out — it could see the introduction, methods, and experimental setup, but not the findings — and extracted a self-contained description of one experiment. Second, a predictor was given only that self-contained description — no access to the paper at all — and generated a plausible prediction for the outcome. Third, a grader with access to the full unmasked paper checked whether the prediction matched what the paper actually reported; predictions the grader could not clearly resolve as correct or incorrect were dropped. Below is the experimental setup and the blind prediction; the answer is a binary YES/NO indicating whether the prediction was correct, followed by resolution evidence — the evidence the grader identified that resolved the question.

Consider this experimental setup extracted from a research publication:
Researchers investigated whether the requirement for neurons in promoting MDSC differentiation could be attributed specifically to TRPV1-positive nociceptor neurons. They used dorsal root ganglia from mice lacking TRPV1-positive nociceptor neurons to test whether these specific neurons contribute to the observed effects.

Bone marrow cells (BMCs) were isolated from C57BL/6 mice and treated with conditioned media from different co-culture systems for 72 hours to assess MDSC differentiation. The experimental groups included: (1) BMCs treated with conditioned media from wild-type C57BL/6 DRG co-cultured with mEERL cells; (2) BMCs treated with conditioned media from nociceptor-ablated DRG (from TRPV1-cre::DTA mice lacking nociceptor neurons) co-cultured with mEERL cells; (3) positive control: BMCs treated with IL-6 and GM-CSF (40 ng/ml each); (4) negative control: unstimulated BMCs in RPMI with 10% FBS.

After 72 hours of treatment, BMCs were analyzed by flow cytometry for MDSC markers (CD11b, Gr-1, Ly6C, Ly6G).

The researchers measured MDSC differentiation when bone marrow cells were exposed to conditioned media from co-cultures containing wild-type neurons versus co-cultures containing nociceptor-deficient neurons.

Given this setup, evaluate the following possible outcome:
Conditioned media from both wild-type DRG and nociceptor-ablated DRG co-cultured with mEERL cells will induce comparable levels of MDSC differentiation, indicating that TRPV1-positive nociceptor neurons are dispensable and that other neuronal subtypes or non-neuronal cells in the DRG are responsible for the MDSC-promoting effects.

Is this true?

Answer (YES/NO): NO